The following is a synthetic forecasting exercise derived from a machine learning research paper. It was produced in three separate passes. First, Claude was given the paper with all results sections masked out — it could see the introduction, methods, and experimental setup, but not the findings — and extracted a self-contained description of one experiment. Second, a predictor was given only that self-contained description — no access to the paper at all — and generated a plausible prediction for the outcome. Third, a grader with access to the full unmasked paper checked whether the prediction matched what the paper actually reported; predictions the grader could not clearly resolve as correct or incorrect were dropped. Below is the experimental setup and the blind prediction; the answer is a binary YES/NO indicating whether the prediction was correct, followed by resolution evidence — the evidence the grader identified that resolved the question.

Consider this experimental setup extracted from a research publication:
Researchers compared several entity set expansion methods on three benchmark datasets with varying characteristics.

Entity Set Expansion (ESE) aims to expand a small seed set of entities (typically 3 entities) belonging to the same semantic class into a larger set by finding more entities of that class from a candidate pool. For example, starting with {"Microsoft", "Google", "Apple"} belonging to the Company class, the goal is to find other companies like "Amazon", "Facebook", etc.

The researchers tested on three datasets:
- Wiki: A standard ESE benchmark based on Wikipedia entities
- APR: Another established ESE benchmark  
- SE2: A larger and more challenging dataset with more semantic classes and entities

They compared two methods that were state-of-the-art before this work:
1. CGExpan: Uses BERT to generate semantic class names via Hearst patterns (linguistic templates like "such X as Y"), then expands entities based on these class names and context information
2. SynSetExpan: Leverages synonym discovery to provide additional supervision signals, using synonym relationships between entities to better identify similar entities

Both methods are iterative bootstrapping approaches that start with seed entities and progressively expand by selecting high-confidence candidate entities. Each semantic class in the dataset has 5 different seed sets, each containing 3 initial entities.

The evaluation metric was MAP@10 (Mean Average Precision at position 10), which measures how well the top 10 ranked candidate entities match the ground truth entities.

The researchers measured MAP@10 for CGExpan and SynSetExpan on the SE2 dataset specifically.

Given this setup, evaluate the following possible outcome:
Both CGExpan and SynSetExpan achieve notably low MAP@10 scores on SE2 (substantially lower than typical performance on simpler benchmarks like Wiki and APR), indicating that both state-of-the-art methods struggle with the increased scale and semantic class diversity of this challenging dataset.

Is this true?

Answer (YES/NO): YES